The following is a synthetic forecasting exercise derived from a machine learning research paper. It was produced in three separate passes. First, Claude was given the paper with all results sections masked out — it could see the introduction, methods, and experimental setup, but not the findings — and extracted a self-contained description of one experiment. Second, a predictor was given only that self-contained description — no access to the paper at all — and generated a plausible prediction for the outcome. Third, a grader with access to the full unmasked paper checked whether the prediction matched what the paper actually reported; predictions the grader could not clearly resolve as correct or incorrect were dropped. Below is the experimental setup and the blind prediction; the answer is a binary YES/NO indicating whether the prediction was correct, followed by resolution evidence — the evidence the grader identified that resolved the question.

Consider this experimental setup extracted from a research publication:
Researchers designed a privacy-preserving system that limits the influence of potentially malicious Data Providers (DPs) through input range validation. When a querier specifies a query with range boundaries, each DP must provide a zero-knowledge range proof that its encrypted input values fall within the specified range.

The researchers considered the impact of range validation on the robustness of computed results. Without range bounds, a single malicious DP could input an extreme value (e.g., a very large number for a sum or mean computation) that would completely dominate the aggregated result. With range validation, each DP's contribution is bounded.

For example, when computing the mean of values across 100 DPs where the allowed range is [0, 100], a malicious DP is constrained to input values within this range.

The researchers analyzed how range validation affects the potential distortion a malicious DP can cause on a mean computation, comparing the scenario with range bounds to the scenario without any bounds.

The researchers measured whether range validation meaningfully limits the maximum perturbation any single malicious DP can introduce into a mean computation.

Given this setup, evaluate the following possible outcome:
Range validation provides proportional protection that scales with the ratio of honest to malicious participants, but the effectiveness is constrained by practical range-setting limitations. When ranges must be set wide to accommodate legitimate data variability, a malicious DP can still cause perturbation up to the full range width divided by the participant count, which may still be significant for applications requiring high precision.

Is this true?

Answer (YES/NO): NO